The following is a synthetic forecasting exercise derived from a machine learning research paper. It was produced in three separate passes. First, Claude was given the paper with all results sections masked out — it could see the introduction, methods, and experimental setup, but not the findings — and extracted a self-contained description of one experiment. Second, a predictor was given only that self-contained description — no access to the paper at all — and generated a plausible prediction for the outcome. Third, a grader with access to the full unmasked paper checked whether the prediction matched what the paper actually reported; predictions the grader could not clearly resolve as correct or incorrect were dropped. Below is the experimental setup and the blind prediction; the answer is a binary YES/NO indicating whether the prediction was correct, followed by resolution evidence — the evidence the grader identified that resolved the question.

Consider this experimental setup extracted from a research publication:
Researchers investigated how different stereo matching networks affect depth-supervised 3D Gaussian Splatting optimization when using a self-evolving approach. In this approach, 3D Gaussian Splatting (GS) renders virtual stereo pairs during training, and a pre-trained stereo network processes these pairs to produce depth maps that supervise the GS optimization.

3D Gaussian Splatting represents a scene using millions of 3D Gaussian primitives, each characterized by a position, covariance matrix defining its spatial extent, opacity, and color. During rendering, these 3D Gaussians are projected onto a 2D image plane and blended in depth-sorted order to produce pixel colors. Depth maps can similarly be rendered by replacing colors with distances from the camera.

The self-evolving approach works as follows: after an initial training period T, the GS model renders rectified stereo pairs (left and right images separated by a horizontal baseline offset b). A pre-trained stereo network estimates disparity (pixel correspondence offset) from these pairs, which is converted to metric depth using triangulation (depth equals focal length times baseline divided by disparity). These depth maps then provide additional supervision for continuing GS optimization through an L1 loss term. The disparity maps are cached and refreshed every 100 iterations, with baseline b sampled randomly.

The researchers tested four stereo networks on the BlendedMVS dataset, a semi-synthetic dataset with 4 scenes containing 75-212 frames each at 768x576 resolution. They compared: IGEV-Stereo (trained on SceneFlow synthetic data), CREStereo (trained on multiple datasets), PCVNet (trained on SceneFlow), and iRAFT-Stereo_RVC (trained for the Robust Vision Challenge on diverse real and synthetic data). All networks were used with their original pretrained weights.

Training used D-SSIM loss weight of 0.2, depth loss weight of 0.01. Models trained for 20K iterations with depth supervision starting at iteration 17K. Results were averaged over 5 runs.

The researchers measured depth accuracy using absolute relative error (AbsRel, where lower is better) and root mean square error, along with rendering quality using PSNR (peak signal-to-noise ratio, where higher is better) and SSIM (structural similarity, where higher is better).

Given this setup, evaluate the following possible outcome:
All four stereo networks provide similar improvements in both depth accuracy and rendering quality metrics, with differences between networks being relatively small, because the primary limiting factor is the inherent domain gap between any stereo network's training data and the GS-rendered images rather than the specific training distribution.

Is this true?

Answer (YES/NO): NO